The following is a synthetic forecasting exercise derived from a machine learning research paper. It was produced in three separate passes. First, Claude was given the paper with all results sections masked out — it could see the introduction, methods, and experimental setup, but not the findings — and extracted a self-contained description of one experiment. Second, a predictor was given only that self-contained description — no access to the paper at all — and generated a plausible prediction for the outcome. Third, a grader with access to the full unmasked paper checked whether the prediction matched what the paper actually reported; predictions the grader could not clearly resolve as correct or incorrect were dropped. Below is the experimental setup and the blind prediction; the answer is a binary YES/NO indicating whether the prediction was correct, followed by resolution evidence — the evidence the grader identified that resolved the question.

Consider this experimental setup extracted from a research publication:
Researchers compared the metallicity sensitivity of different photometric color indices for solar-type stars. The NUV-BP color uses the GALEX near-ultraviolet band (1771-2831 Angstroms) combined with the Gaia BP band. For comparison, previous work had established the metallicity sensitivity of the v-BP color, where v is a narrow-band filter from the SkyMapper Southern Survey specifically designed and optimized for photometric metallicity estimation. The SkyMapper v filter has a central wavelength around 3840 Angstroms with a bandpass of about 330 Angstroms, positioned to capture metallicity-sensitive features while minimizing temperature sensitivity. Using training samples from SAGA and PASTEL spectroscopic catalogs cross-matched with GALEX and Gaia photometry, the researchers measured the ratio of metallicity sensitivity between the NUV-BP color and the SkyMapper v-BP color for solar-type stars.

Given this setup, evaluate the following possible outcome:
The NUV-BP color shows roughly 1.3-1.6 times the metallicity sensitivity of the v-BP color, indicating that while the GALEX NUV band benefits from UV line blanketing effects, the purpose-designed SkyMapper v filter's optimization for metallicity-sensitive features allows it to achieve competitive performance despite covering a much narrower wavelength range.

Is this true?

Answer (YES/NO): NO